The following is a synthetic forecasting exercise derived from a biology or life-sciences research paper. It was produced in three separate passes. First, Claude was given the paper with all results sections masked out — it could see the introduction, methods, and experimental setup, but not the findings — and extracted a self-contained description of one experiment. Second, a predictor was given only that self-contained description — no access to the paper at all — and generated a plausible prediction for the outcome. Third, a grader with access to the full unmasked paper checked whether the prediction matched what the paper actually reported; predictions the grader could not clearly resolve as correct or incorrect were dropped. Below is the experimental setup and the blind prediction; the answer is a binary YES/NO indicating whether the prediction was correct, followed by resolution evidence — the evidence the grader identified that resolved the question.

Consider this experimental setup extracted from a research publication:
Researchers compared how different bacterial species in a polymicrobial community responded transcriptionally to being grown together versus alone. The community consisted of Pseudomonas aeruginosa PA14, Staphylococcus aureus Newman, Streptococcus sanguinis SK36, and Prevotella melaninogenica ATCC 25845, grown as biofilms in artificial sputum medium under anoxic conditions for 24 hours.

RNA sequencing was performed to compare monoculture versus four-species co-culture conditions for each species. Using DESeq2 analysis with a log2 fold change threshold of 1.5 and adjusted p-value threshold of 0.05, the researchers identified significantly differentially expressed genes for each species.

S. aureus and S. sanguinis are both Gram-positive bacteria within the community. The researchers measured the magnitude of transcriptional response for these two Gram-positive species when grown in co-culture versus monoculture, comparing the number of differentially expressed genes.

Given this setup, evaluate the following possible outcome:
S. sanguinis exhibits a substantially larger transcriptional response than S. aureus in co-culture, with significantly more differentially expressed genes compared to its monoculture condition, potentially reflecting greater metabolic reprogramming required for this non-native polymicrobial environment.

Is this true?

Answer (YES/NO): YES